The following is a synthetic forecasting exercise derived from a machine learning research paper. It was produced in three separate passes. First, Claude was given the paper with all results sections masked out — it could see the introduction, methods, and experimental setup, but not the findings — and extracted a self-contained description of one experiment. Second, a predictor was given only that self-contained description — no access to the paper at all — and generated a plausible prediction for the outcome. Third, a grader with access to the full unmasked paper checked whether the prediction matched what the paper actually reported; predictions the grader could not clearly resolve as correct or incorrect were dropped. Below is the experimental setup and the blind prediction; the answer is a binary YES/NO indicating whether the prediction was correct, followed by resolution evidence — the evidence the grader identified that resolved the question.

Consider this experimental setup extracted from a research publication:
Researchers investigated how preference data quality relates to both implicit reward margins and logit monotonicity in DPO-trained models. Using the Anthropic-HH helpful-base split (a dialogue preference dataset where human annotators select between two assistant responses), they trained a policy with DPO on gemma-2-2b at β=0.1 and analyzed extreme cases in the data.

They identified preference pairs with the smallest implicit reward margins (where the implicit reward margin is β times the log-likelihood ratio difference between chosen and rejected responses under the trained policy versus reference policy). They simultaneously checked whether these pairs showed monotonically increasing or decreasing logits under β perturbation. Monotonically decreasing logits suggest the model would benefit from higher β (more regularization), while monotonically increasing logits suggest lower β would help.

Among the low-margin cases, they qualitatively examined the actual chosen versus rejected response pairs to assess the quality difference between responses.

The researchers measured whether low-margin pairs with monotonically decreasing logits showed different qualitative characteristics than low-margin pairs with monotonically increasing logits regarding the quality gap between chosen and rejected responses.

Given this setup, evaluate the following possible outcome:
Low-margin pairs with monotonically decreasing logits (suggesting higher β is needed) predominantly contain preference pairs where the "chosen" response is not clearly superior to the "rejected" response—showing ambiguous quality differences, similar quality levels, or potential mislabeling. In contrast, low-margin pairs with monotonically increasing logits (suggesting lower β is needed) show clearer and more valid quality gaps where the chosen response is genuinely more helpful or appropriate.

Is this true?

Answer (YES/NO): NO